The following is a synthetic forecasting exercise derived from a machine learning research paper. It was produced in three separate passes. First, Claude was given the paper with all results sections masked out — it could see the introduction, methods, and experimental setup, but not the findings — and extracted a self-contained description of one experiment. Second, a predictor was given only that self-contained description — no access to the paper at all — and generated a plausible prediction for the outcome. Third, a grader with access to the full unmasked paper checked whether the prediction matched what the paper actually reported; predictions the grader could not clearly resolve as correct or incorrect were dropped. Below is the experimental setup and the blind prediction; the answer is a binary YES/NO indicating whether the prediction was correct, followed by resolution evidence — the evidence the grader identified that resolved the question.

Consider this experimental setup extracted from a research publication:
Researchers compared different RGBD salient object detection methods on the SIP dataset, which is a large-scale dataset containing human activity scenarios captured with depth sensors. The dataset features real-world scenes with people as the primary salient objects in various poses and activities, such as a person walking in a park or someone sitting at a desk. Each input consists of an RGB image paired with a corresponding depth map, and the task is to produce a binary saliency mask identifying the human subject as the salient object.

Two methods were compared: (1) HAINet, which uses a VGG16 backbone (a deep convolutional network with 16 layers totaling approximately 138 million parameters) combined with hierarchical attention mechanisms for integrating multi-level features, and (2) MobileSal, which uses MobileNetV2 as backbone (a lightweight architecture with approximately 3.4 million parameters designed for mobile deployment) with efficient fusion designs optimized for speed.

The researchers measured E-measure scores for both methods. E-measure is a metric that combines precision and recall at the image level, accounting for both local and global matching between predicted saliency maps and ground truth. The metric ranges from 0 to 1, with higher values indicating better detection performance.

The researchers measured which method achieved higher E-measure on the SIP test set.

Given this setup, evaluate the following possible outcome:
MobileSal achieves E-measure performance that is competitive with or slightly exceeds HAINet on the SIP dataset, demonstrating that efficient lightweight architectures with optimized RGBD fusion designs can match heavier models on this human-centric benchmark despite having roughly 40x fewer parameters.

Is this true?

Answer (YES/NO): NO